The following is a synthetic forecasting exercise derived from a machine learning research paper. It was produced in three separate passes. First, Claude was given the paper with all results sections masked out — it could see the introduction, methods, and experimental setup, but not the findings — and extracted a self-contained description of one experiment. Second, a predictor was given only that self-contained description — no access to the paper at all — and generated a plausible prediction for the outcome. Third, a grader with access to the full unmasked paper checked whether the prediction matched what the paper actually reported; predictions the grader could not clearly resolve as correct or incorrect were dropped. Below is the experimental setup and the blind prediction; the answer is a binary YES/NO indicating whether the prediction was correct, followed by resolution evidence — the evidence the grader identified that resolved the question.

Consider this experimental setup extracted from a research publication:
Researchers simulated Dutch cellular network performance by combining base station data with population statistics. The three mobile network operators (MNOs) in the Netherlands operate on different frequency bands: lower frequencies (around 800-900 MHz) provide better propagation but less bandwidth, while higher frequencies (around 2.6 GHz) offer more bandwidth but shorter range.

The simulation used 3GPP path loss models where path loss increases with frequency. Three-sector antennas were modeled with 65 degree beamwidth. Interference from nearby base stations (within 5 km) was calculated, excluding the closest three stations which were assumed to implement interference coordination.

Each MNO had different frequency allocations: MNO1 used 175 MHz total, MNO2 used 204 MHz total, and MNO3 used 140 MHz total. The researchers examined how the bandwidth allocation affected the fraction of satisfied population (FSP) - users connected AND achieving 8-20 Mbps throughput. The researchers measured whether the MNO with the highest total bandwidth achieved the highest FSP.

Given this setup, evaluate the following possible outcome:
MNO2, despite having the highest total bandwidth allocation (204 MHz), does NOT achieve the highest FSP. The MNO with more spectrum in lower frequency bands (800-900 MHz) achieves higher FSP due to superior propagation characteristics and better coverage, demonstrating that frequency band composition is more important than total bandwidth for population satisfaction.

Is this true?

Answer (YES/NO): NO